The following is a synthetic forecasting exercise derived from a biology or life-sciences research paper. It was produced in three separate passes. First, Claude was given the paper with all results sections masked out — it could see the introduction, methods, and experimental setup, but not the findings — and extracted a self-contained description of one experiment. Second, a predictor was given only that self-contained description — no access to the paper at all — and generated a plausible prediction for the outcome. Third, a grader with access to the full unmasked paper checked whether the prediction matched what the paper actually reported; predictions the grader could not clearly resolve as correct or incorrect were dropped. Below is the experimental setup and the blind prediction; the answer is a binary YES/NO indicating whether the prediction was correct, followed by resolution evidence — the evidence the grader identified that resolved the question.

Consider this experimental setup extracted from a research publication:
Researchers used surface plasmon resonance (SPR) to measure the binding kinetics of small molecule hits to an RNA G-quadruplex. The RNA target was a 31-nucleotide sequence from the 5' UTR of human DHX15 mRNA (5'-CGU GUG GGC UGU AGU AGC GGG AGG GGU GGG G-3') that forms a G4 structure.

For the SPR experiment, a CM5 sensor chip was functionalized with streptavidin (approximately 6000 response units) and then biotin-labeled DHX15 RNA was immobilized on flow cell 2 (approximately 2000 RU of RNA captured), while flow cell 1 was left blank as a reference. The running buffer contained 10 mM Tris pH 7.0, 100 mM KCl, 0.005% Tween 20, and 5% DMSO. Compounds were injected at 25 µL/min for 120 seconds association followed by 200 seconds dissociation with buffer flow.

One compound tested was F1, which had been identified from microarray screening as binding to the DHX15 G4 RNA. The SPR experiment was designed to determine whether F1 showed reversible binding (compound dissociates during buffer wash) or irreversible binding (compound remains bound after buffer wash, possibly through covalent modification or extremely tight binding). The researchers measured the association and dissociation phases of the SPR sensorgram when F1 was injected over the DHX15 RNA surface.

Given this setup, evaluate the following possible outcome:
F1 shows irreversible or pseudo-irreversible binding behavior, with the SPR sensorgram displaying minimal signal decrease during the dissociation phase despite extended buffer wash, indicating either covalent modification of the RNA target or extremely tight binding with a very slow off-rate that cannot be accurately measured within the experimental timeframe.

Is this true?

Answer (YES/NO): NO